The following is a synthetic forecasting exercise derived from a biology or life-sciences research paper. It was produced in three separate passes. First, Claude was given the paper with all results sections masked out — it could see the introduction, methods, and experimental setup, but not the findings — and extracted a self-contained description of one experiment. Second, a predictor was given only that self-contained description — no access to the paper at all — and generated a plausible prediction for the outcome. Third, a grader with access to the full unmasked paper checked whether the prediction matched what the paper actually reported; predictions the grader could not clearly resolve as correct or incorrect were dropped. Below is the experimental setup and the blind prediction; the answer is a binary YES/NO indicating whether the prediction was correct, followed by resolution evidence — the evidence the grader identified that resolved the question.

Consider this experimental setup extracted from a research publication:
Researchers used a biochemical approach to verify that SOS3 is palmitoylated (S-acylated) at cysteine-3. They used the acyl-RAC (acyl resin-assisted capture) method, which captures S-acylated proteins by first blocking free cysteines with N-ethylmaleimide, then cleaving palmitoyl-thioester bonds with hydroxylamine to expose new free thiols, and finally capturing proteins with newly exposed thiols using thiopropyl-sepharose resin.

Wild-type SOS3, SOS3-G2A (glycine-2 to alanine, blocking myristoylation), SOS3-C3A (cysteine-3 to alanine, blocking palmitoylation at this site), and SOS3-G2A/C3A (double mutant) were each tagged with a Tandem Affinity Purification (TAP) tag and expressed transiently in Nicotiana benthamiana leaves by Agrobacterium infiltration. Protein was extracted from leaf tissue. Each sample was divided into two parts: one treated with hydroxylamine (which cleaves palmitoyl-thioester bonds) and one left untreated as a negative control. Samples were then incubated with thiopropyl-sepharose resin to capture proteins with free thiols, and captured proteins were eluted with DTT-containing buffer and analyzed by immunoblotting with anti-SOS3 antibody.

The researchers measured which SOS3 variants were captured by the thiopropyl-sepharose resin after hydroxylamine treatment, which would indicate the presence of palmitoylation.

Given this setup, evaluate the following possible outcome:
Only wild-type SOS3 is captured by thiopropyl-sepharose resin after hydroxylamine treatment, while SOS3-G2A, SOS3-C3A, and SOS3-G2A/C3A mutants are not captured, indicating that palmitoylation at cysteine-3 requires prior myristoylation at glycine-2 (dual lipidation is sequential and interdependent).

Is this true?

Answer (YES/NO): NO